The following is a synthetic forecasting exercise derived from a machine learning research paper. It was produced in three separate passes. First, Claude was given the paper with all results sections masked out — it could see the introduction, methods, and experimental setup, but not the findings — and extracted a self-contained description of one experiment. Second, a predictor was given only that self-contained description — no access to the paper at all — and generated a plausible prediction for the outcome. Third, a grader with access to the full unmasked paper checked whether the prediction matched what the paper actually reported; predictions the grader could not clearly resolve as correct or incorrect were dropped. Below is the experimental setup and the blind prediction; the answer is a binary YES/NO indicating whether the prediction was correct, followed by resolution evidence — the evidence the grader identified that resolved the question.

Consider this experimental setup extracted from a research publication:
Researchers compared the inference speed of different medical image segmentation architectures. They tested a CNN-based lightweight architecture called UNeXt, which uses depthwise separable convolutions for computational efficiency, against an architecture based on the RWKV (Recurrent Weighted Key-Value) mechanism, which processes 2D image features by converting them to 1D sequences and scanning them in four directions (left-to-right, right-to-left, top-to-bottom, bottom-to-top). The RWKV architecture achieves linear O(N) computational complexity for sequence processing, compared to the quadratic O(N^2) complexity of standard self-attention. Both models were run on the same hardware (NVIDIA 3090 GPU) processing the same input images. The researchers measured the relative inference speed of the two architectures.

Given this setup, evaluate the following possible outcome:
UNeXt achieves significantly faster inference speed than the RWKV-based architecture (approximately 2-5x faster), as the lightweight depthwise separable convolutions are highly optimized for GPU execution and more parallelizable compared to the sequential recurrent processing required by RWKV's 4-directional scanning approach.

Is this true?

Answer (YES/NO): NO